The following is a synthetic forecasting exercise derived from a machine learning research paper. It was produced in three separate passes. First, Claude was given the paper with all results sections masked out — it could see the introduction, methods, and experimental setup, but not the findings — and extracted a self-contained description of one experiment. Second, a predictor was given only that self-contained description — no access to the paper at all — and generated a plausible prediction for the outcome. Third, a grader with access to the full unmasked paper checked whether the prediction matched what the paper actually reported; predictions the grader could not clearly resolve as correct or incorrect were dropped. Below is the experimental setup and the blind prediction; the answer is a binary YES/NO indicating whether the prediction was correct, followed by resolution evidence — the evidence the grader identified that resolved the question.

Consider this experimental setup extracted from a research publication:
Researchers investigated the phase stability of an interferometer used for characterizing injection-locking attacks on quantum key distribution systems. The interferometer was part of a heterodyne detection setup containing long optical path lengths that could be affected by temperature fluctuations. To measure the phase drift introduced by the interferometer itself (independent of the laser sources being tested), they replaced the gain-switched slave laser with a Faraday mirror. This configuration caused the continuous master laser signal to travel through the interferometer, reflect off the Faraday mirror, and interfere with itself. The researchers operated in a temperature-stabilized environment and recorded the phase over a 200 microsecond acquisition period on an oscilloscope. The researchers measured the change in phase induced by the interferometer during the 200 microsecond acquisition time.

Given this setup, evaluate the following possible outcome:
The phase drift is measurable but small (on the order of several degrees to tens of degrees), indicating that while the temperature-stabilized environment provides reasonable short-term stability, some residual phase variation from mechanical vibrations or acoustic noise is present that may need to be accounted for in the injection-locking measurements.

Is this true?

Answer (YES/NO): NO